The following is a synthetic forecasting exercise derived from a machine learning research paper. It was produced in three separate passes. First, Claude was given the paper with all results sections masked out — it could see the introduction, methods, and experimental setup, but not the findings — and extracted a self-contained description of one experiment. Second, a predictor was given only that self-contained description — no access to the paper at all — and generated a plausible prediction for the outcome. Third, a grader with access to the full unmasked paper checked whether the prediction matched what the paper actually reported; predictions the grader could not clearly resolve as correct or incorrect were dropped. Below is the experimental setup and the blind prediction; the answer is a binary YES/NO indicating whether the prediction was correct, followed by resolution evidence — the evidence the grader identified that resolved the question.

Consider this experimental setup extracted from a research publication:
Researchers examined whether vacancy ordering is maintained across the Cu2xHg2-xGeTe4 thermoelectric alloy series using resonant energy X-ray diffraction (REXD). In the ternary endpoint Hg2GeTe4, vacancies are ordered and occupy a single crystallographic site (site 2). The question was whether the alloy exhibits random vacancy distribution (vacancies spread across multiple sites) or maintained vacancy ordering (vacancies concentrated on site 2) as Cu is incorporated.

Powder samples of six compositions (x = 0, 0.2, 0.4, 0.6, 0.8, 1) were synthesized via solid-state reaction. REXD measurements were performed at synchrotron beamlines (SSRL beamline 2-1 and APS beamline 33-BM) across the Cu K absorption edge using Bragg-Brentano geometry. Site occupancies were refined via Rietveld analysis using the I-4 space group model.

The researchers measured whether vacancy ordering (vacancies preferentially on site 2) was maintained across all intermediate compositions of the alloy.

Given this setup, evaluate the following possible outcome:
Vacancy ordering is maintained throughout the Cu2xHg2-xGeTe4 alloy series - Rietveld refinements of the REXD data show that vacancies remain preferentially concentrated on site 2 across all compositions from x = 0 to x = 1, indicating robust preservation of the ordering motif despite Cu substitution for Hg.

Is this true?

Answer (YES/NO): YES